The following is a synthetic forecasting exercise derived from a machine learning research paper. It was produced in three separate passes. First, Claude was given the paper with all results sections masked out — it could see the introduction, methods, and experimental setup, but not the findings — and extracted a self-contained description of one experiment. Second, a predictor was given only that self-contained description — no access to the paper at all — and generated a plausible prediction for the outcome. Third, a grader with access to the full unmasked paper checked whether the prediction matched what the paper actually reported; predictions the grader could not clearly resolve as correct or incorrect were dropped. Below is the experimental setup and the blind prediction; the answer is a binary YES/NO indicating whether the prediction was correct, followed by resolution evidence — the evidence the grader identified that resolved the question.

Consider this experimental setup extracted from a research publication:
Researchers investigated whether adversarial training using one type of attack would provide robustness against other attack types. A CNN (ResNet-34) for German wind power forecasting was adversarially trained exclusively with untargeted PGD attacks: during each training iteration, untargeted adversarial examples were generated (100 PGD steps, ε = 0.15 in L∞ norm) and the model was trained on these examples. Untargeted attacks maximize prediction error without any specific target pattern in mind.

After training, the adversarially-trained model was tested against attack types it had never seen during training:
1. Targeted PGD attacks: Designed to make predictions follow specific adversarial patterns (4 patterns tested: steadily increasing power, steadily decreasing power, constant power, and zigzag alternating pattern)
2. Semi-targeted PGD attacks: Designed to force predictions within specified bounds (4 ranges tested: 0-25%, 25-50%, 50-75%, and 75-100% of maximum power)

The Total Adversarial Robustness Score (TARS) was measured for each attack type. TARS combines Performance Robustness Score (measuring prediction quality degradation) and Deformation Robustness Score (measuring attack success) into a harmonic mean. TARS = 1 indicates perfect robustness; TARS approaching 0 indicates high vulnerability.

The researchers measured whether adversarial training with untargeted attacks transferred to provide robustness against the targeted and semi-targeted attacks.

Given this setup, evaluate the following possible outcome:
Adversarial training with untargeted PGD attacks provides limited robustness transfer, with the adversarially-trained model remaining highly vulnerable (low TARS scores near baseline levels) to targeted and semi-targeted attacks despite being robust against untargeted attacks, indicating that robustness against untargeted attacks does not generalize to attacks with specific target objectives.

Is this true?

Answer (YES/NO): NO